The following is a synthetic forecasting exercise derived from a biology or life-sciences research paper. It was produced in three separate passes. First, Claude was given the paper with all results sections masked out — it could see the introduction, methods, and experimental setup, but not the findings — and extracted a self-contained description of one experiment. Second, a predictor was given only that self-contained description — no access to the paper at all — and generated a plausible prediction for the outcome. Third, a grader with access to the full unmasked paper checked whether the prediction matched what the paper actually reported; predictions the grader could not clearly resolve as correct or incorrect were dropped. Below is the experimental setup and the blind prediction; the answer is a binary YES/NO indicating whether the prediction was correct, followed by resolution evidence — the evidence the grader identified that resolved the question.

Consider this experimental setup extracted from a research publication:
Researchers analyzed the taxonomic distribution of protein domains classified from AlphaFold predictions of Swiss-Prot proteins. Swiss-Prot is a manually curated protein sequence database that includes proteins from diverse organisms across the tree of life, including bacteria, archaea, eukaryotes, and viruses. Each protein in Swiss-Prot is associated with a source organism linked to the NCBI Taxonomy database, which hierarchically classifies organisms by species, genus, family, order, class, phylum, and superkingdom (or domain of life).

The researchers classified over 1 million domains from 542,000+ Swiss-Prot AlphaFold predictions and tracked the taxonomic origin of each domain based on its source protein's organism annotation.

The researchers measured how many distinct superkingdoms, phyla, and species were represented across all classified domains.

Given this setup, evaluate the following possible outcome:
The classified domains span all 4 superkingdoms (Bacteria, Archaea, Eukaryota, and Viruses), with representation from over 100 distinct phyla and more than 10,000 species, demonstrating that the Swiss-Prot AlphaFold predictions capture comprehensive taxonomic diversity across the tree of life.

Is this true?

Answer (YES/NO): NO